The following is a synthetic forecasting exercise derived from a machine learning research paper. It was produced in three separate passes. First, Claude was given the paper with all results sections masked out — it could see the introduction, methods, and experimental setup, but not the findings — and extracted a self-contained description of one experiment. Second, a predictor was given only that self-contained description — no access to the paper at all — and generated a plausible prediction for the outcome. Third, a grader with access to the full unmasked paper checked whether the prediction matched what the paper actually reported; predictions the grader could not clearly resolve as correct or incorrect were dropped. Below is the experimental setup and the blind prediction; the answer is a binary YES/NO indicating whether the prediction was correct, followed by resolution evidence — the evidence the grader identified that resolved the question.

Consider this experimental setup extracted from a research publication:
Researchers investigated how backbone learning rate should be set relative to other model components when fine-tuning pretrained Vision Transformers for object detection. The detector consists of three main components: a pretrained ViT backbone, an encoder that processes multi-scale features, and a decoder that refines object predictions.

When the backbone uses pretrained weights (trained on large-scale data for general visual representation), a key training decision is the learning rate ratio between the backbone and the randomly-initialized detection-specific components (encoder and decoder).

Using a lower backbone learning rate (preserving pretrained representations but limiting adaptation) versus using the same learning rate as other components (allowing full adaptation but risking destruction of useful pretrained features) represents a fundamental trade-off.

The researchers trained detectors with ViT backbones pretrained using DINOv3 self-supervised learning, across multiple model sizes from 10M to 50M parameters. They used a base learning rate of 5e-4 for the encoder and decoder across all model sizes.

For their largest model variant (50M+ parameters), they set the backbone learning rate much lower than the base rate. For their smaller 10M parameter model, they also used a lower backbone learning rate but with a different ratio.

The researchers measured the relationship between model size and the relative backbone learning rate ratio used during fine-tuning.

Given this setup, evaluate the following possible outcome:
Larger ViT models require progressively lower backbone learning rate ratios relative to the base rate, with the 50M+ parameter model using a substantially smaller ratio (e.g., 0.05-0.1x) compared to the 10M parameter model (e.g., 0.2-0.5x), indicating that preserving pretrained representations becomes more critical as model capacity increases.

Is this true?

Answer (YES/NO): NO